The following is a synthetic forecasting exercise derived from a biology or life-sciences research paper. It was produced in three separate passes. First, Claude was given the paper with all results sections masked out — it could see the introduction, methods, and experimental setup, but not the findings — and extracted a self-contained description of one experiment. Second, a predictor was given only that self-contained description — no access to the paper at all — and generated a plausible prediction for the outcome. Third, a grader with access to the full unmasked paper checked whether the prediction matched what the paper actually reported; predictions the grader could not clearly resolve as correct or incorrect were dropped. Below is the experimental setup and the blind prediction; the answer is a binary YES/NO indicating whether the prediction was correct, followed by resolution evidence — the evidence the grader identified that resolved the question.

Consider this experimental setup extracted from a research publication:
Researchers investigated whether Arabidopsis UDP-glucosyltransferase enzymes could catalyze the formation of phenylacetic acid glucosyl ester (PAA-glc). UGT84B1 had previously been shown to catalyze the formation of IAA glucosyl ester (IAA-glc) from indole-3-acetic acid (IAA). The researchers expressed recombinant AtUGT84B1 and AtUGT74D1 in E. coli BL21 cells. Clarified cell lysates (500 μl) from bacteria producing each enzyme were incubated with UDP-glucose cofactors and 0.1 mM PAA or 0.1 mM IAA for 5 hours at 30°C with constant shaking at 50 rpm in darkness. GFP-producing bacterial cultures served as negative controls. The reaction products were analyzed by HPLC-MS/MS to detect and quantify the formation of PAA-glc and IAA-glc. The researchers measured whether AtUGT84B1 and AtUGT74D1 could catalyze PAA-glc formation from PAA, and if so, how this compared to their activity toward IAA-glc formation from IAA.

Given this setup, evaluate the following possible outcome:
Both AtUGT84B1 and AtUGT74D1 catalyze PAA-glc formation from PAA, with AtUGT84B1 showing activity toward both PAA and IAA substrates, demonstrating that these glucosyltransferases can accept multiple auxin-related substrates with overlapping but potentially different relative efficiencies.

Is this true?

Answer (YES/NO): YES